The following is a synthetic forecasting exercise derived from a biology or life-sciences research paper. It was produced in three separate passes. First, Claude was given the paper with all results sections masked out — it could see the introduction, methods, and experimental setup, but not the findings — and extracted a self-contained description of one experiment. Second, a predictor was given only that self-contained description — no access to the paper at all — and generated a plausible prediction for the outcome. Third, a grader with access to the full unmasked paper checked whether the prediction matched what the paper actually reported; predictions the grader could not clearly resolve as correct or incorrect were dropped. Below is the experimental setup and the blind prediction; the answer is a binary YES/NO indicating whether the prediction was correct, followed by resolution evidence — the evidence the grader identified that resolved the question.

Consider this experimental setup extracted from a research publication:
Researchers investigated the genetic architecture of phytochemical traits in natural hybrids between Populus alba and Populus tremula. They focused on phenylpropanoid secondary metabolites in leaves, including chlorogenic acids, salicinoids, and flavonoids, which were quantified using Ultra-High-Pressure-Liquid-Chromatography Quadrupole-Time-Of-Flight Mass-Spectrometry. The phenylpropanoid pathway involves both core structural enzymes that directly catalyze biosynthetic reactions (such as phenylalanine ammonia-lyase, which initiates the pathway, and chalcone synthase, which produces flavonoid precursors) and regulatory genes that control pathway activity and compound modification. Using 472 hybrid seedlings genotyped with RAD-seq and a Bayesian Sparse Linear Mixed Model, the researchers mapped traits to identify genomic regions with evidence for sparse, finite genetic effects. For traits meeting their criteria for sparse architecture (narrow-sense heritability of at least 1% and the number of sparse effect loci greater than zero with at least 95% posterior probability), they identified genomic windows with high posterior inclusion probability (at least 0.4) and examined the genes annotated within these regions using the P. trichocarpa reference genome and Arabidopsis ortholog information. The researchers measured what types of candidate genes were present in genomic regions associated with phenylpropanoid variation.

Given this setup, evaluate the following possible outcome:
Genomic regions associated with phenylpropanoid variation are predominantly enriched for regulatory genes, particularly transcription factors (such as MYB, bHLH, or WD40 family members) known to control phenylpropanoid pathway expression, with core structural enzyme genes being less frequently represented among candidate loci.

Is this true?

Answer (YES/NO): NO